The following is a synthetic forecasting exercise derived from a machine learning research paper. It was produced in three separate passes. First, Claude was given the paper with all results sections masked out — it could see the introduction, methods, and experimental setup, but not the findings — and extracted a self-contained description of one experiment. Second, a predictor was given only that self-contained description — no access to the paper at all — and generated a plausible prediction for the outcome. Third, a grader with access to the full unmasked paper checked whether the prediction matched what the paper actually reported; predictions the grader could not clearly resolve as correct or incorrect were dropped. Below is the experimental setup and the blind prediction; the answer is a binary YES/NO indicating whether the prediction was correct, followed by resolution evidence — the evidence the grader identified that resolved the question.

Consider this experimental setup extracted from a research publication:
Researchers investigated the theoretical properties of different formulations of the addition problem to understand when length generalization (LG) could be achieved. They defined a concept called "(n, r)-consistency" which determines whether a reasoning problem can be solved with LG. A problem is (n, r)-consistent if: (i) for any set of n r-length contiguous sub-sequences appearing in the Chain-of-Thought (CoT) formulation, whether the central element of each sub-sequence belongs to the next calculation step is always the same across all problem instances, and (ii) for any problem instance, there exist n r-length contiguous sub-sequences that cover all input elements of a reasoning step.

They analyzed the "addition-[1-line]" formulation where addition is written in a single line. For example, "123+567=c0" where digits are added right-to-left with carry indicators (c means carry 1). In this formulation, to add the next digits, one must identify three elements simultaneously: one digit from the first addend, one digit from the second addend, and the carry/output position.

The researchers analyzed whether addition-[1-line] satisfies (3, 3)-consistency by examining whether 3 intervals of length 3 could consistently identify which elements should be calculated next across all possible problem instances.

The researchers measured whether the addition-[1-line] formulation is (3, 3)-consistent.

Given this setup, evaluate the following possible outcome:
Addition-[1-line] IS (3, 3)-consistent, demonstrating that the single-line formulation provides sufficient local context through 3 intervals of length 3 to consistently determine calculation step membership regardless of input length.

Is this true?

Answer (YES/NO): NO